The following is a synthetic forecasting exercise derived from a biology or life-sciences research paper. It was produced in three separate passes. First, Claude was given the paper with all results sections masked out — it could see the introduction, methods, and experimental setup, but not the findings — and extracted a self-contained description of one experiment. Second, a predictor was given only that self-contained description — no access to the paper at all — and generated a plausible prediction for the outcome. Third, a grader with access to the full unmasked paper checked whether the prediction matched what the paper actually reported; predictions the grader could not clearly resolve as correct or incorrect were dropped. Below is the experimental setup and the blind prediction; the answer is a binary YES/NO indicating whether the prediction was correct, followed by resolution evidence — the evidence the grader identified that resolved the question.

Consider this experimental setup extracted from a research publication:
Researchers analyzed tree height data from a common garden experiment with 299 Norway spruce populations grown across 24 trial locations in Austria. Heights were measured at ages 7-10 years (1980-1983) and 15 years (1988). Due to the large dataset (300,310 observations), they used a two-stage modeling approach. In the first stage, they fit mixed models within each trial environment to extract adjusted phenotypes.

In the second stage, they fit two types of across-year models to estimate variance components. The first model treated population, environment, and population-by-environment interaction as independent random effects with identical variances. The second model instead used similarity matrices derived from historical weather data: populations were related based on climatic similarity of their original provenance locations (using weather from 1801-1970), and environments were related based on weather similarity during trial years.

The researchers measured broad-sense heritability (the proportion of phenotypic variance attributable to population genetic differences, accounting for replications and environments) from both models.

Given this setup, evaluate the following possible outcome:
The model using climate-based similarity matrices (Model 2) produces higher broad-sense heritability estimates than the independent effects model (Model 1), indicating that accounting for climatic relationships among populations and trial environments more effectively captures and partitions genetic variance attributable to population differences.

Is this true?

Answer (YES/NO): YES